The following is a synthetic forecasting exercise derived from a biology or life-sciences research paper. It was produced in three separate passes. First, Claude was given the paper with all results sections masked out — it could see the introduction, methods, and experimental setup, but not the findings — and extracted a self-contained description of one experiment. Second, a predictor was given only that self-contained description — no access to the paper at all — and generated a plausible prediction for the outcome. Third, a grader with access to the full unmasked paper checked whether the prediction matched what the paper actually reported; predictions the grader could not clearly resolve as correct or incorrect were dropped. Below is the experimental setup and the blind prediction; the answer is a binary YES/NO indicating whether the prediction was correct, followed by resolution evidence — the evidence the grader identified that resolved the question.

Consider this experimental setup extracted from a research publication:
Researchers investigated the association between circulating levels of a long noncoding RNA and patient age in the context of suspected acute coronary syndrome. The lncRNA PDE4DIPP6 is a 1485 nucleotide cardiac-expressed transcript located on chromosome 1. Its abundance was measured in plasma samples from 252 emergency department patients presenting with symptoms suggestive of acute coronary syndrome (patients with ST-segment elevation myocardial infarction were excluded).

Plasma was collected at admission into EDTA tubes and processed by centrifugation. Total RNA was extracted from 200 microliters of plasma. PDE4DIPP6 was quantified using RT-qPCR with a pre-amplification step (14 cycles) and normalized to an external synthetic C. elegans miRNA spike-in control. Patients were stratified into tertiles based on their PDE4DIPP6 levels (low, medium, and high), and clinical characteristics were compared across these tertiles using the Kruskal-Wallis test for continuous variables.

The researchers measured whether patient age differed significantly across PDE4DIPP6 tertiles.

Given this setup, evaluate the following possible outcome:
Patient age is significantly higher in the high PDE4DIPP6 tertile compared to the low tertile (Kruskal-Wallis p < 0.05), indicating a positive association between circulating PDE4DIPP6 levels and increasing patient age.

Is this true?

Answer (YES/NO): NO